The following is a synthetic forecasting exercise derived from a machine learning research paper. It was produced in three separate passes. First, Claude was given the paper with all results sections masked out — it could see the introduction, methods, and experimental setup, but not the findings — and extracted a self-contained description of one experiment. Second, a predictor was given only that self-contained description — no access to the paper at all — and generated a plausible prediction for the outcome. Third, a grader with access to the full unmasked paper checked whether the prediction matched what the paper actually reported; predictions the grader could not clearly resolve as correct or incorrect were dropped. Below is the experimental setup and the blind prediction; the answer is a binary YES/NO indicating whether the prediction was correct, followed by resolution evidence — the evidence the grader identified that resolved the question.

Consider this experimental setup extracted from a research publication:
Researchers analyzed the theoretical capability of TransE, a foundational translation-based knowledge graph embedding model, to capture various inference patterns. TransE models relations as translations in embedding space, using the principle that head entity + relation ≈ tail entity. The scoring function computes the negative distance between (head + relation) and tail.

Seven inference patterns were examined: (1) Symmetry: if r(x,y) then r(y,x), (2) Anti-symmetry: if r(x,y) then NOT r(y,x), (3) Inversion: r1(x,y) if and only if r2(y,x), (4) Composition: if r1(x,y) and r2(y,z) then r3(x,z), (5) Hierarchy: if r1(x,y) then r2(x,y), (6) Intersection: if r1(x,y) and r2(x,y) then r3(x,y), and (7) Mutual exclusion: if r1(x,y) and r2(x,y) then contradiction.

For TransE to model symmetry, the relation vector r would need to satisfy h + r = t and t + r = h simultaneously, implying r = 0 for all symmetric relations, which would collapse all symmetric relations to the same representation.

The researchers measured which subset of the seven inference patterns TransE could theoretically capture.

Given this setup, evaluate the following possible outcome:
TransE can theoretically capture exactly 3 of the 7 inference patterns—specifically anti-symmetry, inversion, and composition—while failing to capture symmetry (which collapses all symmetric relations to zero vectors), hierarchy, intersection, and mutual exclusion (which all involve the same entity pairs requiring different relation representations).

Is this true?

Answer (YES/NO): NO